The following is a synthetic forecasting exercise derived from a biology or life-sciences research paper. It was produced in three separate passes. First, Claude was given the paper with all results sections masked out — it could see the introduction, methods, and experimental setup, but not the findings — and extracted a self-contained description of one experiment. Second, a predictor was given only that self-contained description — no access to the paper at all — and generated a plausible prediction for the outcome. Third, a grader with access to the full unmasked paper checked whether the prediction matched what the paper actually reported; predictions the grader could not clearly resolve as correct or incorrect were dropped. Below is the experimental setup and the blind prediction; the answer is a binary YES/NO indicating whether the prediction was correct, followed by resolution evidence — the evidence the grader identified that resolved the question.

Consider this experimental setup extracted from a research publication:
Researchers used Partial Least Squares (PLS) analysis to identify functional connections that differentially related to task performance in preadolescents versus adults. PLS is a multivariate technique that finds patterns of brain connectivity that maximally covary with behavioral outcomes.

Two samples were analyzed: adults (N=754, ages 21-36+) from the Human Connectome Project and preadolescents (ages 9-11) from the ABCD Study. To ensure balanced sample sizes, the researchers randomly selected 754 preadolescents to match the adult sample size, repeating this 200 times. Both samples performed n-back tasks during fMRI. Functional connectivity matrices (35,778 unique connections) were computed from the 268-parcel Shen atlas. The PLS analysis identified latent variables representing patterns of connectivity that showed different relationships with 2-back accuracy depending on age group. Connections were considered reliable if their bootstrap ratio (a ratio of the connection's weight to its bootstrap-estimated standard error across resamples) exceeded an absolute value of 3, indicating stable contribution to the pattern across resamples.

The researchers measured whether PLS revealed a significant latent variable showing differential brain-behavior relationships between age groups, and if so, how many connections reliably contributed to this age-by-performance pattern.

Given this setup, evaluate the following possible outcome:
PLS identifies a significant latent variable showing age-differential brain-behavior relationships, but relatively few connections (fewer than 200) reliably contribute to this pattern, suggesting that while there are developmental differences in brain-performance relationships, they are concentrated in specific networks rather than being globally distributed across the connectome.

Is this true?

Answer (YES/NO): NO